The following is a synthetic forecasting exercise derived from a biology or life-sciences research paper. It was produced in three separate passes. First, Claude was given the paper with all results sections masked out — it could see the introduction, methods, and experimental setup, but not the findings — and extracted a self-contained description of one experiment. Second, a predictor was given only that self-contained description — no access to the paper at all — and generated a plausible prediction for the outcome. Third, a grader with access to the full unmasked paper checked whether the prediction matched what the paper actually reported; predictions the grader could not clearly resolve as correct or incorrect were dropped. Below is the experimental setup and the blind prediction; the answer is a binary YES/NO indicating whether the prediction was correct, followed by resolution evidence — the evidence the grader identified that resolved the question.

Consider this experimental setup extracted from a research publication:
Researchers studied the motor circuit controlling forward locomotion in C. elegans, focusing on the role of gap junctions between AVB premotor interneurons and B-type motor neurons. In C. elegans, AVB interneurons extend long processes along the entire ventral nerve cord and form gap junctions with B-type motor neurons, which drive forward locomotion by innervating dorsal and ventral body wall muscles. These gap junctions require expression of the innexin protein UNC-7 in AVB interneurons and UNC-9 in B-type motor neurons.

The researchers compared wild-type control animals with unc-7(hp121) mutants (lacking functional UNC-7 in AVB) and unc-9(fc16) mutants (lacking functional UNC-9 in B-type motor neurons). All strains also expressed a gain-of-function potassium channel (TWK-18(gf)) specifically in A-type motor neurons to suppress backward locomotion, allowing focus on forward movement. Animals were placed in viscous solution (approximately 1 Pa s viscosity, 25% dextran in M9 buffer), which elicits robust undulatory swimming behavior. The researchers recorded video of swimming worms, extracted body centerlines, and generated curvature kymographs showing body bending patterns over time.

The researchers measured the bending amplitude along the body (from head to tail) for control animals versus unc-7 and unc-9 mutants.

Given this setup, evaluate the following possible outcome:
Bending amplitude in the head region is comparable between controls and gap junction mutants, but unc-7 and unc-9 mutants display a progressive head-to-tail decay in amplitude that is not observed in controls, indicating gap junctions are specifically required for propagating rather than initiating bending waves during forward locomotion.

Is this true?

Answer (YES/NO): YES